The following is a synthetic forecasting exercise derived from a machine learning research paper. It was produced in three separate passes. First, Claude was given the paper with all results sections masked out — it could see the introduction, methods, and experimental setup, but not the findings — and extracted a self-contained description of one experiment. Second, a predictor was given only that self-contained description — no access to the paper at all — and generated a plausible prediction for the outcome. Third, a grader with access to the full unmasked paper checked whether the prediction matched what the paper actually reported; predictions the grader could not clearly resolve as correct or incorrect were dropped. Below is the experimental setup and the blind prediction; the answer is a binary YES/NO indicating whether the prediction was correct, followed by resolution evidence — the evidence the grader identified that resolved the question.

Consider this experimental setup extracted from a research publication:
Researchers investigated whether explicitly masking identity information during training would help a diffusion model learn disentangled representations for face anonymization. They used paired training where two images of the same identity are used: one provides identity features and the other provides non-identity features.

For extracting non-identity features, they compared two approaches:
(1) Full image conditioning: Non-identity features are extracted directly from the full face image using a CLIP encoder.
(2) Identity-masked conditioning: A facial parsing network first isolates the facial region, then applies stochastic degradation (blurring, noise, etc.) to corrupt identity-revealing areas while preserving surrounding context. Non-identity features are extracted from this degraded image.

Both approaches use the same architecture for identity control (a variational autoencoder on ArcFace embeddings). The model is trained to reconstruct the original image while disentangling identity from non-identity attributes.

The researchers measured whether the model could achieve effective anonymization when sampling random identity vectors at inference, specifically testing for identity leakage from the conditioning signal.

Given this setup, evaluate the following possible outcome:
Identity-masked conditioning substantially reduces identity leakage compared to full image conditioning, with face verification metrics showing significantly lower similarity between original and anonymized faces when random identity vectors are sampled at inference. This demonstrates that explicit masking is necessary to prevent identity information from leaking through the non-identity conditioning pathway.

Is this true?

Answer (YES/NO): YES